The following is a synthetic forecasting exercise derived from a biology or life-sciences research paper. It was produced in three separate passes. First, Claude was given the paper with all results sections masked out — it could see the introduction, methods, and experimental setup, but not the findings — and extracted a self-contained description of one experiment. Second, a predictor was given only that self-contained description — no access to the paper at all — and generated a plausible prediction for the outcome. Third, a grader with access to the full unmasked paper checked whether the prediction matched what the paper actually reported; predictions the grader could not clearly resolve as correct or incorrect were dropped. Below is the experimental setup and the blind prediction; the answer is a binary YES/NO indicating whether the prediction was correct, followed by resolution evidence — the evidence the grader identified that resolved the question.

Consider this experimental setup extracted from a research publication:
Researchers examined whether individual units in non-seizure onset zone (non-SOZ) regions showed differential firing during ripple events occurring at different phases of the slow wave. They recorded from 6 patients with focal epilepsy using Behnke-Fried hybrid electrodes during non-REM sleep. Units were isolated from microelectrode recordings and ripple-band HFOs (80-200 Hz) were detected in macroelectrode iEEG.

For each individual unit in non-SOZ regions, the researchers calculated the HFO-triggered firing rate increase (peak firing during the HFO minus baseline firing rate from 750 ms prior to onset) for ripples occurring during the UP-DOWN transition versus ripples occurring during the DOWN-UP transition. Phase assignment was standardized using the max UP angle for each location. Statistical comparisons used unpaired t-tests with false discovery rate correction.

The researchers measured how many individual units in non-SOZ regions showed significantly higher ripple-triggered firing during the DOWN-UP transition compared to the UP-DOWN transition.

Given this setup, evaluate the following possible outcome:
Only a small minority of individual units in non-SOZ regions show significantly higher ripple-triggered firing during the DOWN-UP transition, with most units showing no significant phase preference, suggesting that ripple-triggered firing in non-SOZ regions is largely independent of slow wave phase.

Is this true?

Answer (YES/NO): YES